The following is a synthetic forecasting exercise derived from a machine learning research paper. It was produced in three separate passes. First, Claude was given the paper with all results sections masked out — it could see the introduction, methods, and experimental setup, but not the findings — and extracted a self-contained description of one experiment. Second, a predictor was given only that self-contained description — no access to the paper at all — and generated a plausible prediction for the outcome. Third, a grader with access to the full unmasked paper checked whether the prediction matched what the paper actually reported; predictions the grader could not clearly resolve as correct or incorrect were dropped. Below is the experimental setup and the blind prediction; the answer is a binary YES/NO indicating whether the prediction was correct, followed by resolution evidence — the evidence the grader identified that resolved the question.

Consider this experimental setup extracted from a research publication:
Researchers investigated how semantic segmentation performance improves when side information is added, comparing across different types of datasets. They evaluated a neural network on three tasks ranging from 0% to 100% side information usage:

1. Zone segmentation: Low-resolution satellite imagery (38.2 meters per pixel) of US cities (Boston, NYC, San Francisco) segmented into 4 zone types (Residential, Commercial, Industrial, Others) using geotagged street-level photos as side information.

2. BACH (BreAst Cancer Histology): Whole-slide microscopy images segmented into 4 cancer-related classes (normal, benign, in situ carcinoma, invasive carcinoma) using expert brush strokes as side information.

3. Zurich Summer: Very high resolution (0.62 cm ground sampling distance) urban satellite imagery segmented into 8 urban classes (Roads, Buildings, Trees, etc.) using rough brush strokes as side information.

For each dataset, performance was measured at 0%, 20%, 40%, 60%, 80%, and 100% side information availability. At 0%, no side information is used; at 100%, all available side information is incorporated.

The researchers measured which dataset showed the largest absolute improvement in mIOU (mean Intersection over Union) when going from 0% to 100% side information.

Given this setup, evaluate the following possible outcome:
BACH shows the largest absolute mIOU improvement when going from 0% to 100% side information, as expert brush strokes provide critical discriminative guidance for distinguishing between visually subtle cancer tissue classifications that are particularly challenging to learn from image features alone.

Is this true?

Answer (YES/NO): YES